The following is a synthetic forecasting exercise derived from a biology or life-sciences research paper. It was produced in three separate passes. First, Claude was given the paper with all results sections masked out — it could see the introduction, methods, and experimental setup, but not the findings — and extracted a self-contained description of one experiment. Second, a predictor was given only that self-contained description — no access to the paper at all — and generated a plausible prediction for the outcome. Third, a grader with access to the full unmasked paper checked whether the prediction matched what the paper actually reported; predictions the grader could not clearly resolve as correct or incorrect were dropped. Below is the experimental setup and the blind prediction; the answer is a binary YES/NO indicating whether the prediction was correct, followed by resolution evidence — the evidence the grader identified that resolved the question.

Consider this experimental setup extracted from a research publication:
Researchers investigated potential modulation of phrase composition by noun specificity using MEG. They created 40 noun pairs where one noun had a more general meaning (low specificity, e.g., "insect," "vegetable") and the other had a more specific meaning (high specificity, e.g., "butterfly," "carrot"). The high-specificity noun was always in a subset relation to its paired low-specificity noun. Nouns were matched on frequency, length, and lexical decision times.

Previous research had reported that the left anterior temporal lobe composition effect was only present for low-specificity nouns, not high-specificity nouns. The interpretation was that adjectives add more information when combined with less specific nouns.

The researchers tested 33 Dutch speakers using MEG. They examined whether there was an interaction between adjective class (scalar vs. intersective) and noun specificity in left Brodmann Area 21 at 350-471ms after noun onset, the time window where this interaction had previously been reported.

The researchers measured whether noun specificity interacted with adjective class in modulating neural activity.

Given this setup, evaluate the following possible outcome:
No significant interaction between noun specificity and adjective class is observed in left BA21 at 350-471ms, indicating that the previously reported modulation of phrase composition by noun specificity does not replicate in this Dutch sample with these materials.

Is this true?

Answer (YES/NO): YES